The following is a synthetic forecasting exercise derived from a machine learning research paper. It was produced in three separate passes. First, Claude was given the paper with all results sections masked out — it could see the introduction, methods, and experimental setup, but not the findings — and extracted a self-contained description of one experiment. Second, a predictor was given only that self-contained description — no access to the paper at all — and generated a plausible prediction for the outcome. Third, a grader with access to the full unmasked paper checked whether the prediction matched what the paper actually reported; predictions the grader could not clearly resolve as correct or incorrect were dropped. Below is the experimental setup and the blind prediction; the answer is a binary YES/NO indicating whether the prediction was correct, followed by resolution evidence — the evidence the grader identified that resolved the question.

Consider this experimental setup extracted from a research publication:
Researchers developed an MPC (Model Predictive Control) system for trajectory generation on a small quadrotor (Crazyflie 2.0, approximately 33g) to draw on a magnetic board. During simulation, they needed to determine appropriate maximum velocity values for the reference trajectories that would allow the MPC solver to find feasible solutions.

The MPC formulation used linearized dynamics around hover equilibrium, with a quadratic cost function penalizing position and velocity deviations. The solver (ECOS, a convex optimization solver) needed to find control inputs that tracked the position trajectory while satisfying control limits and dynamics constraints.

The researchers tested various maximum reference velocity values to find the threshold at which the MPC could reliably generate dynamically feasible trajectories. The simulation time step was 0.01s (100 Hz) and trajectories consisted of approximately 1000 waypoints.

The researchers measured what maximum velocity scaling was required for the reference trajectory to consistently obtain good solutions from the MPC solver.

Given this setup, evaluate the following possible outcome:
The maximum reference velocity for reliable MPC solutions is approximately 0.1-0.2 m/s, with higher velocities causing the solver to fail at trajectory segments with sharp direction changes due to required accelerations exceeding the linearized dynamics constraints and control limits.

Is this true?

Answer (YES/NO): NO